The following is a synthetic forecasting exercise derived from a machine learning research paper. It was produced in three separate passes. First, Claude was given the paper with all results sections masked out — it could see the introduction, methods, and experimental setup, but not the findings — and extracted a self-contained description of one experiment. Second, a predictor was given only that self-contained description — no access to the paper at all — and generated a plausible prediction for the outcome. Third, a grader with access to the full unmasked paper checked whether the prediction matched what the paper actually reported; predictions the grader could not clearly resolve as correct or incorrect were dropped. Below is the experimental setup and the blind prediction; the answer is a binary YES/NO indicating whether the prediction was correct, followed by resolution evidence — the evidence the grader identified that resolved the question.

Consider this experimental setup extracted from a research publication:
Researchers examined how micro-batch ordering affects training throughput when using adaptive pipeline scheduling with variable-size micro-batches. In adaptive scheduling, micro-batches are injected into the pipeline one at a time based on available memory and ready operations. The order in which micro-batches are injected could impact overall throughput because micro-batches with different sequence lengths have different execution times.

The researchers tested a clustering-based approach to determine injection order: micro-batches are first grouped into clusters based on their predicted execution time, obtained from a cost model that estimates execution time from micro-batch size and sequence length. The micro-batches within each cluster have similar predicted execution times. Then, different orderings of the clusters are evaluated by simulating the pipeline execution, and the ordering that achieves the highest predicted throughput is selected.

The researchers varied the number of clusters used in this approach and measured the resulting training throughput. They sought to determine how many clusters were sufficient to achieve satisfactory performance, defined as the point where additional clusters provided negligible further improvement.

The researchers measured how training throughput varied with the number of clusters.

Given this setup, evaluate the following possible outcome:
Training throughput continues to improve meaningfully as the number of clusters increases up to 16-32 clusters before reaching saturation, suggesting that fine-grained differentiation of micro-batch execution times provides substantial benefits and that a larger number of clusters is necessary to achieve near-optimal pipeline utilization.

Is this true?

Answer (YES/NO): NO